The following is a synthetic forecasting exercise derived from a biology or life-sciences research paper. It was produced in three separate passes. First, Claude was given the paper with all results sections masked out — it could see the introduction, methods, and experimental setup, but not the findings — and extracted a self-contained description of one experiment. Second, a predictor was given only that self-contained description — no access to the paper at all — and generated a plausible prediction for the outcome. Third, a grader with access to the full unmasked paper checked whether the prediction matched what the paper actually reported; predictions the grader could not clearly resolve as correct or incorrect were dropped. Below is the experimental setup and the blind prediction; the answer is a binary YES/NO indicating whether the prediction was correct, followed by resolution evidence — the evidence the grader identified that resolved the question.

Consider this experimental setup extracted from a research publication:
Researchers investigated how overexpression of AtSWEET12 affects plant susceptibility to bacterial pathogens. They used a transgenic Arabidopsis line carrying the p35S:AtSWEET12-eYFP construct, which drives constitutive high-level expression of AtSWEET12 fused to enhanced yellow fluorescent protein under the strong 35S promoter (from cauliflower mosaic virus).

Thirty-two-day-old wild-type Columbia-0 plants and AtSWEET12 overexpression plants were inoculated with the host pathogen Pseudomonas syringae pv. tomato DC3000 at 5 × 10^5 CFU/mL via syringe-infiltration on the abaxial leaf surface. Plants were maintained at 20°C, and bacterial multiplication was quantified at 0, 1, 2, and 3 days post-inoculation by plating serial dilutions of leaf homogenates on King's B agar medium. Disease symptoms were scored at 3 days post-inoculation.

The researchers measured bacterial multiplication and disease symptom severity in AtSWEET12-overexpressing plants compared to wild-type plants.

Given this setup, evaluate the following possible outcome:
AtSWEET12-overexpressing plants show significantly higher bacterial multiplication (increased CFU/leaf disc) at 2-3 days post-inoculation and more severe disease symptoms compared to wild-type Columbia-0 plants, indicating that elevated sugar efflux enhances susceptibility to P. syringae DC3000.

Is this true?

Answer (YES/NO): NO